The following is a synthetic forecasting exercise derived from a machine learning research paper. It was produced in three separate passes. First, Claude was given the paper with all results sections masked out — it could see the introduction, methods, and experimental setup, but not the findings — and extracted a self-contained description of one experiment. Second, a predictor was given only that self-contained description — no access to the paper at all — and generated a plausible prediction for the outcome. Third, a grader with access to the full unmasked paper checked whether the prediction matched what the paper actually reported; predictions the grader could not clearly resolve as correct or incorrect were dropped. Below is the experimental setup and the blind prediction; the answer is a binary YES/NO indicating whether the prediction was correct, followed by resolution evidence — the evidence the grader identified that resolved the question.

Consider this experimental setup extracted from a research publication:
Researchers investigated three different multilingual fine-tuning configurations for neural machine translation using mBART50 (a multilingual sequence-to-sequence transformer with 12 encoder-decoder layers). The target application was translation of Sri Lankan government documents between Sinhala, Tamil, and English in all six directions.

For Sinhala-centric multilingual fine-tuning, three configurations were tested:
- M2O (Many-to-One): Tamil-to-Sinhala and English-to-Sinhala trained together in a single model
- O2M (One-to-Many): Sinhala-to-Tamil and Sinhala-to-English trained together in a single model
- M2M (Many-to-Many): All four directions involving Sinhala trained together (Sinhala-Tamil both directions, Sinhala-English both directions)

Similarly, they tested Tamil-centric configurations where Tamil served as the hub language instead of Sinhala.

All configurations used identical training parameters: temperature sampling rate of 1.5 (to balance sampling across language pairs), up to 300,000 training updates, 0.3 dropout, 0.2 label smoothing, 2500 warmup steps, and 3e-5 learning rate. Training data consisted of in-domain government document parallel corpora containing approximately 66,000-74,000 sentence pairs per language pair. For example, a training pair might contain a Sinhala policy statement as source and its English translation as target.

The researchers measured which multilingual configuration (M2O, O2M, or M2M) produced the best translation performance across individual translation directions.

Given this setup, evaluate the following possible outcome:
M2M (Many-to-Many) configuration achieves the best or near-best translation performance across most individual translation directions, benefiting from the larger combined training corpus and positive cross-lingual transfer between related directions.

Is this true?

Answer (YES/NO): NO